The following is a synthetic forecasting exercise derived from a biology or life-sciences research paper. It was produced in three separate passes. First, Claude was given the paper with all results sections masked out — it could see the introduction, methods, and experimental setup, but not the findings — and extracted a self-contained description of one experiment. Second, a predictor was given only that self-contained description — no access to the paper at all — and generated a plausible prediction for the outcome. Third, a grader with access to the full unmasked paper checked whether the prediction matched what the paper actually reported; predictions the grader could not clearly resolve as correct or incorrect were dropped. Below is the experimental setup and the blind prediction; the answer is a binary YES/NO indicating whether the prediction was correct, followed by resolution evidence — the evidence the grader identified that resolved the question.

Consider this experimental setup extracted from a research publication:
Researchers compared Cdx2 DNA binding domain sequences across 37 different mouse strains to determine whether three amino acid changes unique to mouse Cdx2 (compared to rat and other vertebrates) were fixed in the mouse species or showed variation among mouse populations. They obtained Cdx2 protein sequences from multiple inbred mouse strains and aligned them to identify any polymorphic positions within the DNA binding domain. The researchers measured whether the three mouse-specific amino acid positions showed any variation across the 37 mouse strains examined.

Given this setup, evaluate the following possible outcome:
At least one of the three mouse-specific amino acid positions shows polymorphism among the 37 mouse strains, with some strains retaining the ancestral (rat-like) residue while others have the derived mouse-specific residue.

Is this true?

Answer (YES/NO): NO